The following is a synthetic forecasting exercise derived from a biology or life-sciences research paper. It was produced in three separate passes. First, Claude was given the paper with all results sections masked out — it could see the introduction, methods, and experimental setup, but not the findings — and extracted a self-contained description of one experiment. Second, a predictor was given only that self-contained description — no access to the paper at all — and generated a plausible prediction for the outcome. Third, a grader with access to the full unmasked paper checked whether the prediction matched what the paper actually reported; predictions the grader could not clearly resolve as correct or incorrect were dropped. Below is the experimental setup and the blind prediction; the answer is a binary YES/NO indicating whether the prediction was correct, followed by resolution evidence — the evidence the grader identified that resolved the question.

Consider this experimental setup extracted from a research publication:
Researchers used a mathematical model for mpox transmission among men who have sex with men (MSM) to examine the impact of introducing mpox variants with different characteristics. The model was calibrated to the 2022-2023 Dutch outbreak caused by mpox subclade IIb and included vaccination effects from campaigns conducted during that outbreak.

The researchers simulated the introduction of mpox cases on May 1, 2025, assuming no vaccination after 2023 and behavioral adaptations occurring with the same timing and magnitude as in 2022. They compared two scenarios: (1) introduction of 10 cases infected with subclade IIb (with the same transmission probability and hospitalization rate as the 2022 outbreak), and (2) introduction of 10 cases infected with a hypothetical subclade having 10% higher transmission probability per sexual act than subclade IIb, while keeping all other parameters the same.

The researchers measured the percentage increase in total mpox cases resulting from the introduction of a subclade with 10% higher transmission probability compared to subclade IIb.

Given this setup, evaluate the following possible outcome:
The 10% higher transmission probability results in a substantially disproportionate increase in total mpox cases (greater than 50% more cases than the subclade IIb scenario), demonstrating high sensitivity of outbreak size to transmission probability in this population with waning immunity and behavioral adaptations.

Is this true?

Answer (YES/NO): YES